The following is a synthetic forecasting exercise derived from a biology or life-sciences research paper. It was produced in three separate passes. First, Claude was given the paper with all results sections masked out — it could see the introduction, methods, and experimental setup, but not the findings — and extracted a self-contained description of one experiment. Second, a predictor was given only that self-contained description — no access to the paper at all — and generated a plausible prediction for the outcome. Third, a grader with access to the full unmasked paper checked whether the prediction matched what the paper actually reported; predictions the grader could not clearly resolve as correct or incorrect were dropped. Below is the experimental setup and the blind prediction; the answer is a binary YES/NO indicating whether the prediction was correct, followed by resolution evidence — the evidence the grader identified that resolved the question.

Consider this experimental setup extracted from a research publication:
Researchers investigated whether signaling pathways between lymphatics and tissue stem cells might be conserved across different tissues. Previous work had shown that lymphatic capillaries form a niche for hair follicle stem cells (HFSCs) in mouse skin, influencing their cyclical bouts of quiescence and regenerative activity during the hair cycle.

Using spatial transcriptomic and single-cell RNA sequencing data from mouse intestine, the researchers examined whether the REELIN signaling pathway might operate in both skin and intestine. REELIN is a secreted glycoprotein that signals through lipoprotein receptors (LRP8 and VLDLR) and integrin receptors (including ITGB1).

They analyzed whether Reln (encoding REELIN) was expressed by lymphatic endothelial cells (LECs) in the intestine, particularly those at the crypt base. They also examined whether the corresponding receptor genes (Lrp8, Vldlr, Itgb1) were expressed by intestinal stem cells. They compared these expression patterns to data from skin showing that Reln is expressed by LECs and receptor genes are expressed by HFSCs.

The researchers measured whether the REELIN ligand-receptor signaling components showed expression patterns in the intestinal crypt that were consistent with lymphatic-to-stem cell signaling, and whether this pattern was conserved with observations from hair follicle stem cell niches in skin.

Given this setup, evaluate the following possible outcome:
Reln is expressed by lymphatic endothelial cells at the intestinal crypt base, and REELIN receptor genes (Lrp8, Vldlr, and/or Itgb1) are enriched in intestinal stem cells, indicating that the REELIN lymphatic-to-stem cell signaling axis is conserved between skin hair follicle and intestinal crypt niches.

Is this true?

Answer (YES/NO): YES